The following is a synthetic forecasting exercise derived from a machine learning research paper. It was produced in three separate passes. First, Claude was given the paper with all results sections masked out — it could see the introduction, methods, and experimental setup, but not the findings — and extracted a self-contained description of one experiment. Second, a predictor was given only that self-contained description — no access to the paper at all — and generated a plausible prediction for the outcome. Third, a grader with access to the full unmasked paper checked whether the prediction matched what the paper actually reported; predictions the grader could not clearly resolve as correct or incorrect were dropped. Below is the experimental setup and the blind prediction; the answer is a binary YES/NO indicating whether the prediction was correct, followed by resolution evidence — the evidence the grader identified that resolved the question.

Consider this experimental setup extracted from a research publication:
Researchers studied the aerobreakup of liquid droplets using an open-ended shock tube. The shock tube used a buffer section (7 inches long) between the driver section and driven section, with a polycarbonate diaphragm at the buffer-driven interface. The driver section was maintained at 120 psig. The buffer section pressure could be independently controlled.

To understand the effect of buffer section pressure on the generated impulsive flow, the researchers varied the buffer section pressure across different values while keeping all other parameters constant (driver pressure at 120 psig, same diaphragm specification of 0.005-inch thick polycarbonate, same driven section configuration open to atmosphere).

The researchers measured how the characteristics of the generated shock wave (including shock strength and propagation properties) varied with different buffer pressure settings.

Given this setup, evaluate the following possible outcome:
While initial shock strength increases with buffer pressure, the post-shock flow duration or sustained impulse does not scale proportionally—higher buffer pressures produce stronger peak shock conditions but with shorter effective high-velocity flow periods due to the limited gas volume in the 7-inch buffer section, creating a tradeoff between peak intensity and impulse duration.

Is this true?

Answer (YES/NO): NO